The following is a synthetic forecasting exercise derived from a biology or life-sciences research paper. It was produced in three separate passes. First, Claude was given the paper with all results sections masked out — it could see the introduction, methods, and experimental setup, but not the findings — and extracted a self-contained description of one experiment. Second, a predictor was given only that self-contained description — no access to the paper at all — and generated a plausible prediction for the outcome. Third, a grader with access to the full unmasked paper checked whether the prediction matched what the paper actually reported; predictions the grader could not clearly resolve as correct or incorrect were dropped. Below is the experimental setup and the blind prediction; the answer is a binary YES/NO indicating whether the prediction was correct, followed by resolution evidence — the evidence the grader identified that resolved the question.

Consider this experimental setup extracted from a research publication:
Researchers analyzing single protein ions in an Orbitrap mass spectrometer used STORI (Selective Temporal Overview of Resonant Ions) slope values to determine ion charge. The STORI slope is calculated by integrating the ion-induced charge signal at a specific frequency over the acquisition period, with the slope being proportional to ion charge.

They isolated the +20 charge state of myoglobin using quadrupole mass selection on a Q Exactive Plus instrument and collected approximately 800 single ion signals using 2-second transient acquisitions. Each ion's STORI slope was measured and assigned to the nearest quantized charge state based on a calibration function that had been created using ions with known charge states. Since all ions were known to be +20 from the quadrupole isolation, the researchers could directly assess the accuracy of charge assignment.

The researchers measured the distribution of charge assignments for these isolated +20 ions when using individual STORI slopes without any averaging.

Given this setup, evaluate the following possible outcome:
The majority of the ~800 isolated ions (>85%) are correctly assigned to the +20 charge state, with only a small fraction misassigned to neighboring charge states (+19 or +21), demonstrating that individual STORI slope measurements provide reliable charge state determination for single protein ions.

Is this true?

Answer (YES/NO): NO